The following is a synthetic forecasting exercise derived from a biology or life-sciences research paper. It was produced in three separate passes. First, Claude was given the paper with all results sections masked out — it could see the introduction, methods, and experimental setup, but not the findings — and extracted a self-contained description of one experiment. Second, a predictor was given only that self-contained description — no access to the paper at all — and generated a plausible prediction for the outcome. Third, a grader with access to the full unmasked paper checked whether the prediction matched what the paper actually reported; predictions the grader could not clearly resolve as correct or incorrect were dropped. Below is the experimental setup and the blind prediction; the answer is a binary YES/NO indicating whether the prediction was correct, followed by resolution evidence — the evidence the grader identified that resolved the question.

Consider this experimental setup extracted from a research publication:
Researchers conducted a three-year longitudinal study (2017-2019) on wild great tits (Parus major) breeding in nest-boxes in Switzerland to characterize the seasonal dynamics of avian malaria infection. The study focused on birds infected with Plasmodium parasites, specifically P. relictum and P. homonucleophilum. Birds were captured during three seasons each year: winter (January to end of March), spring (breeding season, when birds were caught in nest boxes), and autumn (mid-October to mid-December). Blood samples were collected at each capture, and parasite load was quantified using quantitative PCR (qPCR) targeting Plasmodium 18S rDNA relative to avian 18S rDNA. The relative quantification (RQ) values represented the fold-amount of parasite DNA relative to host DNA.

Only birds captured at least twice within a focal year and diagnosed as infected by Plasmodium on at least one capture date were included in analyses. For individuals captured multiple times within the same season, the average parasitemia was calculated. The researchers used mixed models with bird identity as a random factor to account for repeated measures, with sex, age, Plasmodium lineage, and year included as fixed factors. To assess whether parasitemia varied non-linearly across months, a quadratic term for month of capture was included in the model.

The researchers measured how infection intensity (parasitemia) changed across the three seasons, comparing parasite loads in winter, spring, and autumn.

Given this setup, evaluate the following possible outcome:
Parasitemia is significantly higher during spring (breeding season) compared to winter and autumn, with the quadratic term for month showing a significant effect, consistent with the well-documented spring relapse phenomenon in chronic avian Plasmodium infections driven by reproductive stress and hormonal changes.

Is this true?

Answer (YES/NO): YES